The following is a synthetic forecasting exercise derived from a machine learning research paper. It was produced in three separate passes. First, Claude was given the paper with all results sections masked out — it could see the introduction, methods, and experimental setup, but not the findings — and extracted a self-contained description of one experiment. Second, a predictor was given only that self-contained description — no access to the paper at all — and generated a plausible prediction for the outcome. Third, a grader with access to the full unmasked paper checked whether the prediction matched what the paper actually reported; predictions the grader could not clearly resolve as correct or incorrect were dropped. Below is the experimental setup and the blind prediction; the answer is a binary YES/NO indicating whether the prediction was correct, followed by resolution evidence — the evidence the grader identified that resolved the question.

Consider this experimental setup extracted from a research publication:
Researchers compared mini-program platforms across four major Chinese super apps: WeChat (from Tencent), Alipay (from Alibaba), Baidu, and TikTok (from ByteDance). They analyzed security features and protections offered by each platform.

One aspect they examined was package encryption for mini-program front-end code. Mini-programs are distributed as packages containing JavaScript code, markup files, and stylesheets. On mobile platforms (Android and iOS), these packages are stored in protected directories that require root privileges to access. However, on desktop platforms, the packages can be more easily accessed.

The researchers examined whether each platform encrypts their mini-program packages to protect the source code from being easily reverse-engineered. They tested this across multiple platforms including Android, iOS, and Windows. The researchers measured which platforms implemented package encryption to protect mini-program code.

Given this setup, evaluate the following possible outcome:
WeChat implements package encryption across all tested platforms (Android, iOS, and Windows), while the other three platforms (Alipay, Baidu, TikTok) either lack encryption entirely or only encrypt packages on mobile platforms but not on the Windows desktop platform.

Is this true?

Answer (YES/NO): NO